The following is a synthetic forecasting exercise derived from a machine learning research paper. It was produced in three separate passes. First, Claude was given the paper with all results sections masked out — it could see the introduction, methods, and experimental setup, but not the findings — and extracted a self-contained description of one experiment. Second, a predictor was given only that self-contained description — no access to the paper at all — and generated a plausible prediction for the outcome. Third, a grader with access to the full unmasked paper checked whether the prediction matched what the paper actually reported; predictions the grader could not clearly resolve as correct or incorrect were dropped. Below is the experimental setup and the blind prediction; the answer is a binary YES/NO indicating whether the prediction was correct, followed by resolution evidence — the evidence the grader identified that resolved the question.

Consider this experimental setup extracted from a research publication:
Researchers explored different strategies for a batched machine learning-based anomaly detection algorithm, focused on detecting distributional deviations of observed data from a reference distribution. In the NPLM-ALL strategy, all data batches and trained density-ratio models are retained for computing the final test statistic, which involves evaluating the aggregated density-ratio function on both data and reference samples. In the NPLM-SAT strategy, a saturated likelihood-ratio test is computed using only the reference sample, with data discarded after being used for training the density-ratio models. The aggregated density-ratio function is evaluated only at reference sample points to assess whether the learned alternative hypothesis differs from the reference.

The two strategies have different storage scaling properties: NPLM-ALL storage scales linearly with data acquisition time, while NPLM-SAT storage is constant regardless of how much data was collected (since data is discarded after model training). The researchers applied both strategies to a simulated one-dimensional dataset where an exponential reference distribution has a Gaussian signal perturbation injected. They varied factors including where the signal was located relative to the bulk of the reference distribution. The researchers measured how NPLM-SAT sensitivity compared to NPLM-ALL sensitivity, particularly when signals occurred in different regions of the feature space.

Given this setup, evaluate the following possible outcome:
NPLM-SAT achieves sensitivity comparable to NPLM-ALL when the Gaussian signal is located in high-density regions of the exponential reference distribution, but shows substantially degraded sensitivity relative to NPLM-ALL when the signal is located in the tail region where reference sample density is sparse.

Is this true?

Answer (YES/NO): YES